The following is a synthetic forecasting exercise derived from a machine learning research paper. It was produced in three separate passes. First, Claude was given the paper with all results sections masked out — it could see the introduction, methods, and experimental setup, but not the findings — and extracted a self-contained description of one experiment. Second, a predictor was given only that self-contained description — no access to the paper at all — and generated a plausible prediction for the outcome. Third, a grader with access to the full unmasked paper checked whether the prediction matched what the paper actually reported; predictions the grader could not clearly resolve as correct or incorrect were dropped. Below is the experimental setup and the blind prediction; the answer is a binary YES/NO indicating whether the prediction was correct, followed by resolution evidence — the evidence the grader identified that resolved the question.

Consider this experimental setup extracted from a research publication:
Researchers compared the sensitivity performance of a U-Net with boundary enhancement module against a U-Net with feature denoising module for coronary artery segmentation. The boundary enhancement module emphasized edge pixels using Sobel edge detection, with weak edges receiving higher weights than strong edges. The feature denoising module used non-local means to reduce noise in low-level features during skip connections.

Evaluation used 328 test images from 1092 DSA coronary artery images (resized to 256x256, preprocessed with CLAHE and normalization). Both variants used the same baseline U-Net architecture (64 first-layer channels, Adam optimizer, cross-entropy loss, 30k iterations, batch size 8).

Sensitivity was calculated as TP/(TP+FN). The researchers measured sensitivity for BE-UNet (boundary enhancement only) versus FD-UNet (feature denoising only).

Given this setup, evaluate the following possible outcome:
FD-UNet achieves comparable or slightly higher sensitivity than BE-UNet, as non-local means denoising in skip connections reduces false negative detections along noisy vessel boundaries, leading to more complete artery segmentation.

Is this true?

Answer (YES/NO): NO